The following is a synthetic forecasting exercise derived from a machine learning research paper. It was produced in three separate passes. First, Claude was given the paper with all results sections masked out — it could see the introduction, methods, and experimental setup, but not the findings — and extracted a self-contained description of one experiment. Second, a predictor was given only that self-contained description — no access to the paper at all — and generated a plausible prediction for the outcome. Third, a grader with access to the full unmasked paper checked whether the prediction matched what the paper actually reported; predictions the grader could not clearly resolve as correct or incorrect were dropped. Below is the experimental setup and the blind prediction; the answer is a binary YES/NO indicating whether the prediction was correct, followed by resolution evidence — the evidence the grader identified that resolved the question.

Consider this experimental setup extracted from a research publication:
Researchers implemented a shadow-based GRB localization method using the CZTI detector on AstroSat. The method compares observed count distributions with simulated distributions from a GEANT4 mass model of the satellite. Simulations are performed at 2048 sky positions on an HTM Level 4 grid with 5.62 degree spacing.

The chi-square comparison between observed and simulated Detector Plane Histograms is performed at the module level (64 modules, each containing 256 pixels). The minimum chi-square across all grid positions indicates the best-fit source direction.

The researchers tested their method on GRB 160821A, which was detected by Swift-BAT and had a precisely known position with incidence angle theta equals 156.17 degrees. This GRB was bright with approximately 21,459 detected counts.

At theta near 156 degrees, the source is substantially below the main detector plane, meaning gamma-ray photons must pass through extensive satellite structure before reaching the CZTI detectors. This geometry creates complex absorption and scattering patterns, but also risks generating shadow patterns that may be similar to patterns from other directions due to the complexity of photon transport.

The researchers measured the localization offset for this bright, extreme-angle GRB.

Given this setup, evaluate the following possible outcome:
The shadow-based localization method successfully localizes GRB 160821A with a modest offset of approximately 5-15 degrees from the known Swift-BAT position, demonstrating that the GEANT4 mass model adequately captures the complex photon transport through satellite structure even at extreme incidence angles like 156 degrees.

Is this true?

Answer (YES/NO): NO